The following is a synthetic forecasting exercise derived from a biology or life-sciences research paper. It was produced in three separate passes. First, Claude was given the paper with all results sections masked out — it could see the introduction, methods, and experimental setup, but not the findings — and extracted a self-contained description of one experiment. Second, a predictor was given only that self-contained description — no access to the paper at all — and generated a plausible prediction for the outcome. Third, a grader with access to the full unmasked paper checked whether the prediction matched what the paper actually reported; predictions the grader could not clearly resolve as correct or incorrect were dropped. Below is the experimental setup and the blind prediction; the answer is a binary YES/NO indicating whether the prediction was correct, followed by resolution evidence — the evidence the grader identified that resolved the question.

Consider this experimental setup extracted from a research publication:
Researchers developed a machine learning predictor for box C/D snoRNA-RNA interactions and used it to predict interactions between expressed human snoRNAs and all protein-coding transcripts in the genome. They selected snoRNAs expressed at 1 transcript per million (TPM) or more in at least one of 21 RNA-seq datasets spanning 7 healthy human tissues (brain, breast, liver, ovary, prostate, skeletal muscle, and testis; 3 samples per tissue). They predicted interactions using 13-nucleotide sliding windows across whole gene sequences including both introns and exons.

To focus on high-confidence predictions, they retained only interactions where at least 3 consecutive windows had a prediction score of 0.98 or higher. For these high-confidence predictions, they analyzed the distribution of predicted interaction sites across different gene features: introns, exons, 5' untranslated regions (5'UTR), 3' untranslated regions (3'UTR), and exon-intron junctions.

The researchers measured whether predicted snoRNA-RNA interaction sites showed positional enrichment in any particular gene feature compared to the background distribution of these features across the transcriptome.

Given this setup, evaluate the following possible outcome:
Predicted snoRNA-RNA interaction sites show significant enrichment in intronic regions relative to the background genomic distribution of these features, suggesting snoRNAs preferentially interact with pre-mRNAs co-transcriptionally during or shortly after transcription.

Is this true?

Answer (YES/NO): NO